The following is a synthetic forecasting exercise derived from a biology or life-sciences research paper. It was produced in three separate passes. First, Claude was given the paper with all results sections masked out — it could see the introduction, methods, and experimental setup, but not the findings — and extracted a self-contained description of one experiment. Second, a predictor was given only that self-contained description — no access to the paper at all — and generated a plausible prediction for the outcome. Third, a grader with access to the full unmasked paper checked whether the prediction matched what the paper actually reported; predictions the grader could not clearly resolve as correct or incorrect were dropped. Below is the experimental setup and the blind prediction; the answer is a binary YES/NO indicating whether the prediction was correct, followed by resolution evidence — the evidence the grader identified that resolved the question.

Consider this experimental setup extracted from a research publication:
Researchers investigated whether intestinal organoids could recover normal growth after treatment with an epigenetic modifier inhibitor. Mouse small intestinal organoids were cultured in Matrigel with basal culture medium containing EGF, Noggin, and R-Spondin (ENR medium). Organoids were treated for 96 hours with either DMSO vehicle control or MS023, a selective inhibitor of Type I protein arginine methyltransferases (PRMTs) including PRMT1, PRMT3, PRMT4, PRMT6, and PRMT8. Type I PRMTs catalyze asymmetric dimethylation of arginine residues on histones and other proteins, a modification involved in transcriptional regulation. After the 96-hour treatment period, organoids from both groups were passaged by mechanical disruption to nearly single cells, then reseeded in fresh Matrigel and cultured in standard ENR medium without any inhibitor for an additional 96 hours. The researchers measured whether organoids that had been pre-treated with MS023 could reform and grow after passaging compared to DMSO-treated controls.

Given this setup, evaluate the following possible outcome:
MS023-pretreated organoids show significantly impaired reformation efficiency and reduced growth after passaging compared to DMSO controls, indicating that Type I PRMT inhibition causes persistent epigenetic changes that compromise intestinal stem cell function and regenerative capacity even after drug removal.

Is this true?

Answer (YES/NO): NO